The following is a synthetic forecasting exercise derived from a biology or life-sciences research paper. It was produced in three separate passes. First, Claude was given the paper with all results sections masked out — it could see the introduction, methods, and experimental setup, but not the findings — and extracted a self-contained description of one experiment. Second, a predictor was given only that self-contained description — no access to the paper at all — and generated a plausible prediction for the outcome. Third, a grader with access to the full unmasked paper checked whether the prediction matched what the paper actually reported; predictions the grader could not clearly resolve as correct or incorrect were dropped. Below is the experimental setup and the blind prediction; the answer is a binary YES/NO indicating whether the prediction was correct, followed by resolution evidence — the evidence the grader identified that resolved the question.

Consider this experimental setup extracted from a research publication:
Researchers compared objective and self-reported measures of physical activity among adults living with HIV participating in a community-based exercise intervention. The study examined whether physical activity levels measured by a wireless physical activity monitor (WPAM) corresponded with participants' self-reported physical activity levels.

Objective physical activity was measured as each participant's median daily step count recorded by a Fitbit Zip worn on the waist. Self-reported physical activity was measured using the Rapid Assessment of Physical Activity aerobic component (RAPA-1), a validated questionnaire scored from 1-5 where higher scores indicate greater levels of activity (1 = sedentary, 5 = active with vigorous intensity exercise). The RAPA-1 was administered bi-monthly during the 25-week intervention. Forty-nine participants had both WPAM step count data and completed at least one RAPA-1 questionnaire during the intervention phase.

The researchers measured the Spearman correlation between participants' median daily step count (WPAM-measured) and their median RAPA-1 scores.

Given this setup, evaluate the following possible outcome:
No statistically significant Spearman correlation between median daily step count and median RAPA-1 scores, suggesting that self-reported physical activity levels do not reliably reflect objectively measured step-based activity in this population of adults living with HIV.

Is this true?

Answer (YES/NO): YES